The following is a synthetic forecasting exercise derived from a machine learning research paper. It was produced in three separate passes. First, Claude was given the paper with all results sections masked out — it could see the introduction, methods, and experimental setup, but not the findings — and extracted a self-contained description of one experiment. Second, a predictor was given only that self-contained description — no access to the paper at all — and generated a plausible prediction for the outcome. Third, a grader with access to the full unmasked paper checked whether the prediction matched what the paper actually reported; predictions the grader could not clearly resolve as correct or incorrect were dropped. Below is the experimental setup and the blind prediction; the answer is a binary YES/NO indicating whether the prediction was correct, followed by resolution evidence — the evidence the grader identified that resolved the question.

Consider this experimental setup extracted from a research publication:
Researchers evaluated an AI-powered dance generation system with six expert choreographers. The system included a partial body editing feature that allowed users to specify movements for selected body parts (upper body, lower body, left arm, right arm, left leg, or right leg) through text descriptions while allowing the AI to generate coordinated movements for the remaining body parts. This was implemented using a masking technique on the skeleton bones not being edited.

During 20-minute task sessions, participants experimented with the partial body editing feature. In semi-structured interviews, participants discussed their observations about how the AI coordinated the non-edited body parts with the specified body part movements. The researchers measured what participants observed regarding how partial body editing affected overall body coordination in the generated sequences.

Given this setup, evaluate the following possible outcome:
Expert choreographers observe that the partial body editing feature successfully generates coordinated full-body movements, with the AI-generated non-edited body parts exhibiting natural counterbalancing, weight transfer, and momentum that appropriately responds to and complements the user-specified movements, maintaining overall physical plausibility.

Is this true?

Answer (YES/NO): NO